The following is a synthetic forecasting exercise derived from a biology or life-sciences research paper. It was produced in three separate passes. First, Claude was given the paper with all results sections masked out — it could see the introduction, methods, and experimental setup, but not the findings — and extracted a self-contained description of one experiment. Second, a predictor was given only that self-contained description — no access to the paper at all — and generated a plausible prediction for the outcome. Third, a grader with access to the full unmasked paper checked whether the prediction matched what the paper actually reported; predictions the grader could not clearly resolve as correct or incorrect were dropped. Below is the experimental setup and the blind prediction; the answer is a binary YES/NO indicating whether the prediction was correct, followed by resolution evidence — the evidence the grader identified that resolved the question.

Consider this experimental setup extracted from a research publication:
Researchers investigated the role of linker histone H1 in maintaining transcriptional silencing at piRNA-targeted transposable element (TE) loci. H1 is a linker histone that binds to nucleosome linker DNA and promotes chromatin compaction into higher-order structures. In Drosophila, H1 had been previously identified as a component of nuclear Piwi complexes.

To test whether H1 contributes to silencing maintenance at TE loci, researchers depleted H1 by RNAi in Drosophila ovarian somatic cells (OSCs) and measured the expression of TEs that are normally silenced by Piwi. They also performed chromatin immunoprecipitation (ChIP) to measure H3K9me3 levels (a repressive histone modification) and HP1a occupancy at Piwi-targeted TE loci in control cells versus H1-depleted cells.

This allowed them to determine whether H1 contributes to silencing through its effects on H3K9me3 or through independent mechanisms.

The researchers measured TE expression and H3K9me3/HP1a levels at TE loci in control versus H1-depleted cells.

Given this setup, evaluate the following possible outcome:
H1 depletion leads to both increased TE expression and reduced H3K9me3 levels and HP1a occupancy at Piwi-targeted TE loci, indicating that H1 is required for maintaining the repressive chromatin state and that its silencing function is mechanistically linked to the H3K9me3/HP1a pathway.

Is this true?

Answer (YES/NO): NO